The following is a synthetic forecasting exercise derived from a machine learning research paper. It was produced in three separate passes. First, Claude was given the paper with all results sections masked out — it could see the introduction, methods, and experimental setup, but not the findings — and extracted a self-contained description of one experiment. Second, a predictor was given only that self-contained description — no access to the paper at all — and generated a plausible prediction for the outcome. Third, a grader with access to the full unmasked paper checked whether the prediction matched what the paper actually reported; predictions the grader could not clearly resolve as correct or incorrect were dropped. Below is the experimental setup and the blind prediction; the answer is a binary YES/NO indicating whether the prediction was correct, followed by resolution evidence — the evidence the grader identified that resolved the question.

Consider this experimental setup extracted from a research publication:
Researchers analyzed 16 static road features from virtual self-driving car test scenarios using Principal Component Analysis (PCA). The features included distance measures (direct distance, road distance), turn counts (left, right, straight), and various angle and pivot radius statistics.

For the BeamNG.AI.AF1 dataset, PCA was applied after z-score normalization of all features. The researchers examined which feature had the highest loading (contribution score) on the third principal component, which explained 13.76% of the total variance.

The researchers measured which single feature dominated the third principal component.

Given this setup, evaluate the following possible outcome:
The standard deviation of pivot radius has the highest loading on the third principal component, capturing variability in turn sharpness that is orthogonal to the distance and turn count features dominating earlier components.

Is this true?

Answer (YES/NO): NO